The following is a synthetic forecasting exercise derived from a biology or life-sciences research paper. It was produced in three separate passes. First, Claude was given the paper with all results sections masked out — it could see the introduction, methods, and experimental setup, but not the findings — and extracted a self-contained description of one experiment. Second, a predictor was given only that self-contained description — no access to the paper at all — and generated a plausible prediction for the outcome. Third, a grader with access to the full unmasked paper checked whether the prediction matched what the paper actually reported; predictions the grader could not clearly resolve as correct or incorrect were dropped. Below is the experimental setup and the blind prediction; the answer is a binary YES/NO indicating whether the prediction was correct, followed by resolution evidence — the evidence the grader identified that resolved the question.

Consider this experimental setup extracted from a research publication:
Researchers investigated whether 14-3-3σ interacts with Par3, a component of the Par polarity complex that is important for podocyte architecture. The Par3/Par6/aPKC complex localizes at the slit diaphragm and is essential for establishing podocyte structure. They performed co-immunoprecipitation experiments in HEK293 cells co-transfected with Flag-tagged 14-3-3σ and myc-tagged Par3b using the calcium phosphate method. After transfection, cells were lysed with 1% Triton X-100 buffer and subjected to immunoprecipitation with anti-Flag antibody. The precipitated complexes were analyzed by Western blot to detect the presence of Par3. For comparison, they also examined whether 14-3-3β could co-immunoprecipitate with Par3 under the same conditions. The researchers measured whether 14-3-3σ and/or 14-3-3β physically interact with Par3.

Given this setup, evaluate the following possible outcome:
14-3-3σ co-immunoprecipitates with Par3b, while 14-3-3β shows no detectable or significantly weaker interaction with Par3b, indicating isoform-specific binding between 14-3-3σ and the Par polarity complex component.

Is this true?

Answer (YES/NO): NO